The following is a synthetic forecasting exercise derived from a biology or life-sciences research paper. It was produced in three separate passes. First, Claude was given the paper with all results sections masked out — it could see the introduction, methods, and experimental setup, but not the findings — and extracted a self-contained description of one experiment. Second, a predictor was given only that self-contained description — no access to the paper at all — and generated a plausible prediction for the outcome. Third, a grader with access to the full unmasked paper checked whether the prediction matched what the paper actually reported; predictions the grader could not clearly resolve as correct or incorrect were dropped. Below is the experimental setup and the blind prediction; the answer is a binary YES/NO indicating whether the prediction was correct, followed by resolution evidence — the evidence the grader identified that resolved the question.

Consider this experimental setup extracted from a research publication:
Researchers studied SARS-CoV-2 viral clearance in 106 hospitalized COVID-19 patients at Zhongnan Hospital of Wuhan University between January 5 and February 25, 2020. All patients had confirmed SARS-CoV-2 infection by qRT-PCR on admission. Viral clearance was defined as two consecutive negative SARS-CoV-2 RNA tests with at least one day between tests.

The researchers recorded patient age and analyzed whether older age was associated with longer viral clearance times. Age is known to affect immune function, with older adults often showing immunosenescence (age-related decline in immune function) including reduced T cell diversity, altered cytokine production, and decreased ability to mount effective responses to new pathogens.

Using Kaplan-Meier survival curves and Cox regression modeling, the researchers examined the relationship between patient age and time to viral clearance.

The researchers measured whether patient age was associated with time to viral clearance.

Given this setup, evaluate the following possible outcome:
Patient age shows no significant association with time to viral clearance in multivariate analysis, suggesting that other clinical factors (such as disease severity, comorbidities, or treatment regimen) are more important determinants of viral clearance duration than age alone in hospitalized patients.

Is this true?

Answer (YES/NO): NO